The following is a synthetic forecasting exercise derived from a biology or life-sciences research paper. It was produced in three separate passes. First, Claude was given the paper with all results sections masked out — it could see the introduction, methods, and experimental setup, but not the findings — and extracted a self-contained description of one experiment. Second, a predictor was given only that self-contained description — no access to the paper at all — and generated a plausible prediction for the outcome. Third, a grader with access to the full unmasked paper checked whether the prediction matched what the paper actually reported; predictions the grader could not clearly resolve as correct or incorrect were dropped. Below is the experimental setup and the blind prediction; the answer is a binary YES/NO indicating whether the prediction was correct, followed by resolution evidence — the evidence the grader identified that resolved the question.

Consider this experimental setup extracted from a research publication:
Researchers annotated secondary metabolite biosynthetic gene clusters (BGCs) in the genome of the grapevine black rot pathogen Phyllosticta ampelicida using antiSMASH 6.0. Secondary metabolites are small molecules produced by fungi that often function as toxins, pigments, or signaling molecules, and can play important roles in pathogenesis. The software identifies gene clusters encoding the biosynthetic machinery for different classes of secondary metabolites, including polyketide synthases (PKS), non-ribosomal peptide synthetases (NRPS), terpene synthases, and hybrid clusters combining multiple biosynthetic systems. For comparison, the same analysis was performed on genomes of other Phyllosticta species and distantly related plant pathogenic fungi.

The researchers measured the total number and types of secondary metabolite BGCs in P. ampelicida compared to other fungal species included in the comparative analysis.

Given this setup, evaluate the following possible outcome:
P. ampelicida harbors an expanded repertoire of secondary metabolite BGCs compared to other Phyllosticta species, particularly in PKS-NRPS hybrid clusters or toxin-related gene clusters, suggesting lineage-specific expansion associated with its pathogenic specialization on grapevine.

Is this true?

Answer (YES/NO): NO